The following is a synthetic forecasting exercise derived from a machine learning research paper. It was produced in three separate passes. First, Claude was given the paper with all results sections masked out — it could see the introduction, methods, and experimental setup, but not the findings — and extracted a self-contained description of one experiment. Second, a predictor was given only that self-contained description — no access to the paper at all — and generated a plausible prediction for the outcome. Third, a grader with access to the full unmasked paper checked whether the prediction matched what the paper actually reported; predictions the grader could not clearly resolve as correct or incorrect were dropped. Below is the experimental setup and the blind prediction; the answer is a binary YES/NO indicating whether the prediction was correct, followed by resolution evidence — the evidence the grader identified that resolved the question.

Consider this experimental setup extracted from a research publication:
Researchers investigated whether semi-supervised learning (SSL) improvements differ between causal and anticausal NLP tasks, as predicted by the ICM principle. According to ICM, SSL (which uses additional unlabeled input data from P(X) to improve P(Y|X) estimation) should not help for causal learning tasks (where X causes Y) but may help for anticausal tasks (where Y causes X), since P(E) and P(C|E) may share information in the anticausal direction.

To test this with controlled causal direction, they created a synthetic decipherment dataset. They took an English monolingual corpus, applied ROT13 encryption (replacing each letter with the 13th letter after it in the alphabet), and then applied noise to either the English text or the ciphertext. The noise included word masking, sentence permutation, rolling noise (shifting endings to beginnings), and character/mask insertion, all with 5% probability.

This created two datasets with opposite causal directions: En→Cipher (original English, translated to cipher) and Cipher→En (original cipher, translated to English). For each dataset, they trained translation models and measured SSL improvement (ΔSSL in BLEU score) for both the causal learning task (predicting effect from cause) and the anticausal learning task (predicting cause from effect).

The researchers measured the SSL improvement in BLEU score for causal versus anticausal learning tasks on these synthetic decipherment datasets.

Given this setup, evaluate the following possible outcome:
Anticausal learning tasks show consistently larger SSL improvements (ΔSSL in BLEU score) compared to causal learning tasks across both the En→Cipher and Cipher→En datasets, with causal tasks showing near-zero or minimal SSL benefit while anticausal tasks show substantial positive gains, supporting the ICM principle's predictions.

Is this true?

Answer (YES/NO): YES